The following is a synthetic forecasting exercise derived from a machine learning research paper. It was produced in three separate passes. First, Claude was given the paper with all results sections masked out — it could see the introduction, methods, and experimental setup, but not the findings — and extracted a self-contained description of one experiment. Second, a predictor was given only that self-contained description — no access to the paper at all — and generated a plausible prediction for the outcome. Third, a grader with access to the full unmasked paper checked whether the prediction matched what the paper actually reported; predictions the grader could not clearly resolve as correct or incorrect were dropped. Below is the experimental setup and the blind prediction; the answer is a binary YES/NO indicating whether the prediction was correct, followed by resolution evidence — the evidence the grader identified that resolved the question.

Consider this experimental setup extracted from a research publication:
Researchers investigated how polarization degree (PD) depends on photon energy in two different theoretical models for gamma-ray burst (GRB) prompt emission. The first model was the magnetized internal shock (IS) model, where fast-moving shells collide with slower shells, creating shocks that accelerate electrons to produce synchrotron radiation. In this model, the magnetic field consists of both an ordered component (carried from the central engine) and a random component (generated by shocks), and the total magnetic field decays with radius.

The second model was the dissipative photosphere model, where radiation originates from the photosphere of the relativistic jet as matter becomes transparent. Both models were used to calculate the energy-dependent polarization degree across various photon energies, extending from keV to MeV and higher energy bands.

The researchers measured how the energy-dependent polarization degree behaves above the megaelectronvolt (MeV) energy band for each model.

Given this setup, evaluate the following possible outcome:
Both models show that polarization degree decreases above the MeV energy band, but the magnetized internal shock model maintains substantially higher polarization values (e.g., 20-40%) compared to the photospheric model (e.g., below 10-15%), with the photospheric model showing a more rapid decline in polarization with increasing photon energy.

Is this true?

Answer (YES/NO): NO